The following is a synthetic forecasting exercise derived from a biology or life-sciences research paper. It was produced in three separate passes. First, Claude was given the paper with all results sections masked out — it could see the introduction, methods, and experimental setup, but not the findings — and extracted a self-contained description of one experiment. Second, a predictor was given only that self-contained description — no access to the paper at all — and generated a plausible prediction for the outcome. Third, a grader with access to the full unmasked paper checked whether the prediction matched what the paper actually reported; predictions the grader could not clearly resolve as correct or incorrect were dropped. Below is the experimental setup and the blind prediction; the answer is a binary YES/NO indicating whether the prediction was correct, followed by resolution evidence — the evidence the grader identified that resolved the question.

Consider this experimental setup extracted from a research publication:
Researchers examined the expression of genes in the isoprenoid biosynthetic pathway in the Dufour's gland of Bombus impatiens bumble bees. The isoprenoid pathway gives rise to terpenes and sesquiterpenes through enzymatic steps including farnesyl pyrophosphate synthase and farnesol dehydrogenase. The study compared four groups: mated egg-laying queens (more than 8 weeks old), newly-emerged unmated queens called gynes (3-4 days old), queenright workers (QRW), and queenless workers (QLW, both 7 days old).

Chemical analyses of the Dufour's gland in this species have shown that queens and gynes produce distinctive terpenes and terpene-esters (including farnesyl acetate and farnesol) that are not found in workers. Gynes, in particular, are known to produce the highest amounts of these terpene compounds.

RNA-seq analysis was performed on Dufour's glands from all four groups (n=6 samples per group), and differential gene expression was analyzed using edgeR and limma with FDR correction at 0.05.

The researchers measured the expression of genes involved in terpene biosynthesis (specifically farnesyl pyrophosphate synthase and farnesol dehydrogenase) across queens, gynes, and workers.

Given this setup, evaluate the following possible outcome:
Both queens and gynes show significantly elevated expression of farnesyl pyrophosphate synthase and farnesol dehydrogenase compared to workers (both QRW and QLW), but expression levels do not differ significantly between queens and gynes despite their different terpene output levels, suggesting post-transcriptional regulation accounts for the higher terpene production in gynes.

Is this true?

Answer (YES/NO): NO